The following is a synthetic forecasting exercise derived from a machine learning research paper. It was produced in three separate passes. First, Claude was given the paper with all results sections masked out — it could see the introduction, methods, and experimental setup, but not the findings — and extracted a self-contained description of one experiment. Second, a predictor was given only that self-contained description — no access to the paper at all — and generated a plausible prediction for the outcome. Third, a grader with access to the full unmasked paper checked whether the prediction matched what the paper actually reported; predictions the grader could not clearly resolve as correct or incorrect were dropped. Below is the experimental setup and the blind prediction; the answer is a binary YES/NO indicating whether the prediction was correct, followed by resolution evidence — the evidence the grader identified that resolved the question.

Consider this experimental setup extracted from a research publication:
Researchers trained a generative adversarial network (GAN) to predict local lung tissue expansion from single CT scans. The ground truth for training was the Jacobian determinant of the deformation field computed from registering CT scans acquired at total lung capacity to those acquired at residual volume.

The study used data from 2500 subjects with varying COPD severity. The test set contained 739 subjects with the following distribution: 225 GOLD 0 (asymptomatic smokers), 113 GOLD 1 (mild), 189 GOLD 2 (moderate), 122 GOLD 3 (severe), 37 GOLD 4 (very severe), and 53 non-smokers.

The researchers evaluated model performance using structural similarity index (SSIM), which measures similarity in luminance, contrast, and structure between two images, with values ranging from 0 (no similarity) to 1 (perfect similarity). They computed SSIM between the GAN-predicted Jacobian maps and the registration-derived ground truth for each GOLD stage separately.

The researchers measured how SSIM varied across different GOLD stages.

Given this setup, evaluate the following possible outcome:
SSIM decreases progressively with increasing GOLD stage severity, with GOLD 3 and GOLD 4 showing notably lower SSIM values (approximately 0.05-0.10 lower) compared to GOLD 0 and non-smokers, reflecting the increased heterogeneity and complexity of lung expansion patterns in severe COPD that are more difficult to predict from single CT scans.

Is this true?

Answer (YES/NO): NO